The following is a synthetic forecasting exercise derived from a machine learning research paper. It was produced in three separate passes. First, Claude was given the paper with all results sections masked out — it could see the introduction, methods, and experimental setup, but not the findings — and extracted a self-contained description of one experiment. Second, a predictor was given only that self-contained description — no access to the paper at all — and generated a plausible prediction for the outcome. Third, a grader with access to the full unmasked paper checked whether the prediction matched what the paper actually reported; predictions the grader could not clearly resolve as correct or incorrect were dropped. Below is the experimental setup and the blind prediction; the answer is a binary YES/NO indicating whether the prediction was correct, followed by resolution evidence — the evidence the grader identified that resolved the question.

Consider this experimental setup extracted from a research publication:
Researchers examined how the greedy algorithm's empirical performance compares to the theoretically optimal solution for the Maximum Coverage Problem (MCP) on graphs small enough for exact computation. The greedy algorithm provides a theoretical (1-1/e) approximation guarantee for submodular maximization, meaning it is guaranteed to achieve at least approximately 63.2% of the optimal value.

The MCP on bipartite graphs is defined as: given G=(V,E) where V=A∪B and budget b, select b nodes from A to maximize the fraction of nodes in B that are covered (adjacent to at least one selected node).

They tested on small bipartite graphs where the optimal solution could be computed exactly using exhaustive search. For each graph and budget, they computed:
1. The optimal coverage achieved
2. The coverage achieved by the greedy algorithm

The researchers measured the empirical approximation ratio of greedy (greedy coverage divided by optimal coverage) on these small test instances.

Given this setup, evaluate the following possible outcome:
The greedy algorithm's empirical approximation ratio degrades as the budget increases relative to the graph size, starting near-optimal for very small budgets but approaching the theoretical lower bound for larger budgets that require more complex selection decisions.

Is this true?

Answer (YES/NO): NO